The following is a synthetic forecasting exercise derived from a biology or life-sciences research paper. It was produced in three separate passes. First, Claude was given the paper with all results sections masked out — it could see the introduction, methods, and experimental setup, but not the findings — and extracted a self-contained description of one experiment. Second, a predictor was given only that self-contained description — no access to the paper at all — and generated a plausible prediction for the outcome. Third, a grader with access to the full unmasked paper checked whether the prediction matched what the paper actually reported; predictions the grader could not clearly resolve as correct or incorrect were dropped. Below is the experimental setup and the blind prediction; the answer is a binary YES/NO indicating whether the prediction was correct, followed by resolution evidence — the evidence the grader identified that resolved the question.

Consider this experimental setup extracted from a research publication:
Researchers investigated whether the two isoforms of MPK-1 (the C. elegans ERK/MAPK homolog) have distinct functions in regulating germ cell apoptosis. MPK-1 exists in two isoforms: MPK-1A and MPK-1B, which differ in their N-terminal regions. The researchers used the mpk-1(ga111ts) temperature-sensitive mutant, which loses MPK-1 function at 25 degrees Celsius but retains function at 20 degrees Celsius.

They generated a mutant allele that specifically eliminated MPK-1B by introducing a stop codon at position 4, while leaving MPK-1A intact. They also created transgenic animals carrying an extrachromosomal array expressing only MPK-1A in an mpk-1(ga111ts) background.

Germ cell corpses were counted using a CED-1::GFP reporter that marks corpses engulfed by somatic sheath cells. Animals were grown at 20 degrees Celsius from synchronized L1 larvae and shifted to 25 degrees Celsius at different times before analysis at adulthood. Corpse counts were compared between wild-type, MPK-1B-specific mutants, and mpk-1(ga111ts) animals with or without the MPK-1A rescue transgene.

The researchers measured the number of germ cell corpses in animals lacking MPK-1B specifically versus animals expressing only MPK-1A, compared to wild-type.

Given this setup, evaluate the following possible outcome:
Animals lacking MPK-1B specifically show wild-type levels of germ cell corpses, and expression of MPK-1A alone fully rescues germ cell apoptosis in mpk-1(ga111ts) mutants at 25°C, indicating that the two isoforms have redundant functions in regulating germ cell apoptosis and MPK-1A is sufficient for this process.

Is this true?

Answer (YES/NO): NO